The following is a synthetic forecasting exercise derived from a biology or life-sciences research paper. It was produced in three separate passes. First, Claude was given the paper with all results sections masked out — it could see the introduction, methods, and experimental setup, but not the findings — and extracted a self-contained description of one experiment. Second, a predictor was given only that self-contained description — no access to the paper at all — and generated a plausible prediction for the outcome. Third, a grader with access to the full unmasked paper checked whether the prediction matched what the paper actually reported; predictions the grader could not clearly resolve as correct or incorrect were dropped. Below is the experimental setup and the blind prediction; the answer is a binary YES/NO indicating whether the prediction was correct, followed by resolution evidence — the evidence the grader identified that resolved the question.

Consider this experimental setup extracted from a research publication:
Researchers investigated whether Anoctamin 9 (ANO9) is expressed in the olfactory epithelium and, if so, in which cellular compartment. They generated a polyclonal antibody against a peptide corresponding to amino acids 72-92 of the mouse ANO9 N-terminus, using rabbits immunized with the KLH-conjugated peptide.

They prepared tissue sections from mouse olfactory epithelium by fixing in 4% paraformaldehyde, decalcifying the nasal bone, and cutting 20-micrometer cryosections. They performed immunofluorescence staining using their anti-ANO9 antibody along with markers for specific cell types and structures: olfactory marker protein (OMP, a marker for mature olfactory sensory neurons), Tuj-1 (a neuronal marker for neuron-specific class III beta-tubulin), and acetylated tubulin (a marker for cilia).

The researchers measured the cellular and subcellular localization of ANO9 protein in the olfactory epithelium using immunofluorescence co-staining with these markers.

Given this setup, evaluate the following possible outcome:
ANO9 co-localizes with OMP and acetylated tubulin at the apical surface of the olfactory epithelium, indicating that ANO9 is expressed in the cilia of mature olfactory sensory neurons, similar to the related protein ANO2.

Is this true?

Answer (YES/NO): YES